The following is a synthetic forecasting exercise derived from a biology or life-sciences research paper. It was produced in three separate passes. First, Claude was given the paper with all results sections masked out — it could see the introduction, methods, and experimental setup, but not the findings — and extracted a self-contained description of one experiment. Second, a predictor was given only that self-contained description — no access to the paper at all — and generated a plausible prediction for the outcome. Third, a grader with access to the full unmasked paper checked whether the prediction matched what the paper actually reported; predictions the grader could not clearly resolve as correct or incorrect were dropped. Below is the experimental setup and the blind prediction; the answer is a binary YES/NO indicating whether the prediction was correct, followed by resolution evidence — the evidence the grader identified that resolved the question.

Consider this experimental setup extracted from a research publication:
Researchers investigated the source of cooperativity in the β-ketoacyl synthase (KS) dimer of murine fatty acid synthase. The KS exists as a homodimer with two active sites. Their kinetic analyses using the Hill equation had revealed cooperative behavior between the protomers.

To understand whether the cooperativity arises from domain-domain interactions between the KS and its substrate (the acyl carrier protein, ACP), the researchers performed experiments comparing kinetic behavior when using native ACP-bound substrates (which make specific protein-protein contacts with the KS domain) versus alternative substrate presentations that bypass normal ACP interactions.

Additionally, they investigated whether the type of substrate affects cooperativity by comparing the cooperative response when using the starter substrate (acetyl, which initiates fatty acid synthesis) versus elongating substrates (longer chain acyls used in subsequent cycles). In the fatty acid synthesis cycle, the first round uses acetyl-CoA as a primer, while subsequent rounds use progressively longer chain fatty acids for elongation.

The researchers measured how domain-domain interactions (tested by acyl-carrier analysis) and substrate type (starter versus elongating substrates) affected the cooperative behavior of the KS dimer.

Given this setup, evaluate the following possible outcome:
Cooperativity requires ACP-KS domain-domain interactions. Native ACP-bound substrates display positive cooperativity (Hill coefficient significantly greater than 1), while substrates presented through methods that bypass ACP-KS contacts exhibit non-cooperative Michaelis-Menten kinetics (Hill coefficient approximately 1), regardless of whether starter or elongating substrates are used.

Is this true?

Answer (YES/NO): NO